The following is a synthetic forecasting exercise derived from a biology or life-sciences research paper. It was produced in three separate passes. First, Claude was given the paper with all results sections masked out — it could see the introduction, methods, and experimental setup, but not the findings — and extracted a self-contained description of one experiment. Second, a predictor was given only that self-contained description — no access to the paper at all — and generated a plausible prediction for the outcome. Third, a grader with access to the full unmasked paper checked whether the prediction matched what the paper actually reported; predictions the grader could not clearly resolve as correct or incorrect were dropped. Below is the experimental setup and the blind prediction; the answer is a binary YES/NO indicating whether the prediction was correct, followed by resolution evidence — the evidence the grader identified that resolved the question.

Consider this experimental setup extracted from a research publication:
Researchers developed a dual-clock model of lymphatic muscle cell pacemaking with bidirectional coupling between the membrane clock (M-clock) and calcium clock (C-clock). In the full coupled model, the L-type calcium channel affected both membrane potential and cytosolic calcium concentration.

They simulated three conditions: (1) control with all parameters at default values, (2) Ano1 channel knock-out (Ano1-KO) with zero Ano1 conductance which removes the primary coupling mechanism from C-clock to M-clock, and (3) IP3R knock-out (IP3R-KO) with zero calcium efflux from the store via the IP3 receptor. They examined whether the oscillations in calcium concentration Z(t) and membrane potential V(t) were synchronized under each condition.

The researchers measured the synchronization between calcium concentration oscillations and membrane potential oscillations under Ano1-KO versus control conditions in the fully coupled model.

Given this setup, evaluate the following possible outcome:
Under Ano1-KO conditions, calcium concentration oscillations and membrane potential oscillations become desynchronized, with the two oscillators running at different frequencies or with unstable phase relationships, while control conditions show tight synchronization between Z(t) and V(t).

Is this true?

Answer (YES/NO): YES